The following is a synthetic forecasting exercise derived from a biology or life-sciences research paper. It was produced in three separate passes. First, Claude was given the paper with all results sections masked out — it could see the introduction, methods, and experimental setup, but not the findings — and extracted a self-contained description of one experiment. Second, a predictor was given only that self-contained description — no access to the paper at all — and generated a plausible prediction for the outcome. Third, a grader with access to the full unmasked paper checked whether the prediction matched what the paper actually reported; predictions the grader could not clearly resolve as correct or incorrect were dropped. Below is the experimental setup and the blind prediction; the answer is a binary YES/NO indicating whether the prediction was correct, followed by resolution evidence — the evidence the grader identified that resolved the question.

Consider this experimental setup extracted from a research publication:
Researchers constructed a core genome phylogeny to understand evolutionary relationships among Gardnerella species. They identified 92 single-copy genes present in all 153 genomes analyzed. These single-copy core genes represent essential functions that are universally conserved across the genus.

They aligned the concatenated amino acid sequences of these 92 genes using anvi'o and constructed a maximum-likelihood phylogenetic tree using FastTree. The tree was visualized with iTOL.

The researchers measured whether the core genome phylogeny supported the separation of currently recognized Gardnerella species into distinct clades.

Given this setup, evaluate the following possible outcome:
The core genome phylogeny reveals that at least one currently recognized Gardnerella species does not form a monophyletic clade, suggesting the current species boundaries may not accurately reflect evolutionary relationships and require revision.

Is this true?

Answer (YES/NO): NO